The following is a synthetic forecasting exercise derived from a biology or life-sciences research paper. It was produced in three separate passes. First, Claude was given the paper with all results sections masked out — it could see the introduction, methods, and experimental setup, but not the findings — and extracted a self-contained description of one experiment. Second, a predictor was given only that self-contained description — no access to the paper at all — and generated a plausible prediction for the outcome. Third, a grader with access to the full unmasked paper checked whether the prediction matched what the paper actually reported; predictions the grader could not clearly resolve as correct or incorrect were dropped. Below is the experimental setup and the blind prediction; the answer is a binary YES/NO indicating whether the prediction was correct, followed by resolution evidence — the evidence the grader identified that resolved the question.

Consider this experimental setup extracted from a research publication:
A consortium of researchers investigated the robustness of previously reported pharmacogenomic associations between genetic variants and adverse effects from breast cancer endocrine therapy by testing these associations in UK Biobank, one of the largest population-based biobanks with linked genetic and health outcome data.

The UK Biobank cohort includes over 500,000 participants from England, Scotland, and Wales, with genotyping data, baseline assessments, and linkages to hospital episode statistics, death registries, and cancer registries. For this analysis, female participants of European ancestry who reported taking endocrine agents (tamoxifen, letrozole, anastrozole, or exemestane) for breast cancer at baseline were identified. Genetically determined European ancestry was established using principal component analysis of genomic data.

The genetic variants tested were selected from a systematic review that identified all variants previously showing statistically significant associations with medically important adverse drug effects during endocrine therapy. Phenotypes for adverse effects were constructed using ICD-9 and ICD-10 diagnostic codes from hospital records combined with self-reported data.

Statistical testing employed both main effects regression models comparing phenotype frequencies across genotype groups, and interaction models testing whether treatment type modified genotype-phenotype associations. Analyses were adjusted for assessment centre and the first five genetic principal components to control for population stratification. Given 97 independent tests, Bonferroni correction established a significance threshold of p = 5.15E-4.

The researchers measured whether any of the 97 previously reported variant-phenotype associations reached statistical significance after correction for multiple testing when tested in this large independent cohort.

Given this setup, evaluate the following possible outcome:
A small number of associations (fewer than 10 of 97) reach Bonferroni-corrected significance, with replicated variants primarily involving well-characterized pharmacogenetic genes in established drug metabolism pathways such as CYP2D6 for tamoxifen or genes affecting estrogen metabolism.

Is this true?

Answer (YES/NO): NO